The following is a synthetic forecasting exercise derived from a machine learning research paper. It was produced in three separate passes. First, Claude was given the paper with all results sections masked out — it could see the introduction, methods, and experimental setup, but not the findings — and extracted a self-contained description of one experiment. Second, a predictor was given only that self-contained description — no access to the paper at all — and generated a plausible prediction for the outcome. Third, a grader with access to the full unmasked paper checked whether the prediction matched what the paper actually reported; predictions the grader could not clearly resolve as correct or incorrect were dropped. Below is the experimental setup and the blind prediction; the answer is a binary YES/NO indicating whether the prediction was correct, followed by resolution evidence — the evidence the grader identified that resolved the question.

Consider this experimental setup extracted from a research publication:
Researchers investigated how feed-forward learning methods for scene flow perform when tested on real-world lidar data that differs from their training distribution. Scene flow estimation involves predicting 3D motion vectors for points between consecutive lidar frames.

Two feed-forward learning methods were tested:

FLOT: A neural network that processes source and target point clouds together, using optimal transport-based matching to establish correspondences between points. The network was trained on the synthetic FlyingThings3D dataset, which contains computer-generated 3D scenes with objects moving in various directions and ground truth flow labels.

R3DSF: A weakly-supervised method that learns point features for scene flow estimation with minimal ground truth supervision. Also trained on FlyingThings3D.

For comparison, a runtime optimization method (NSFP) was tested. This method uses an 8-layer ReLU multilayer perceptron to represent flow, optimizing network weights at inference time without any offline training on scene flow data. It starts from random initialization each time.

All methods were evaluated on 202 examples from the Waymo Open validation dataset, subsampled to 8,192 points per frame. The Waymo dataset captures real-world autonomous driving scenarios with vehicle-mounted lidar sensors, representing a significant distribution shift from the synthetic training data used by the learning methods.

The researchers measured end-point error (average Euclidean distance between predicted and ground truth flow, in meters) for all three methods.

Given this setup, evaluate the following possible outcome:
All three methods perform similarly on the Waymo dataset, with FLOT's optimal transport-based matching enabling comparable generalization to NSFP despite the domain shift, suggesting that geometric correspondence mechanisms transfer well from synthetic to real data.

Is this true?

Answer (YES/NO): NO